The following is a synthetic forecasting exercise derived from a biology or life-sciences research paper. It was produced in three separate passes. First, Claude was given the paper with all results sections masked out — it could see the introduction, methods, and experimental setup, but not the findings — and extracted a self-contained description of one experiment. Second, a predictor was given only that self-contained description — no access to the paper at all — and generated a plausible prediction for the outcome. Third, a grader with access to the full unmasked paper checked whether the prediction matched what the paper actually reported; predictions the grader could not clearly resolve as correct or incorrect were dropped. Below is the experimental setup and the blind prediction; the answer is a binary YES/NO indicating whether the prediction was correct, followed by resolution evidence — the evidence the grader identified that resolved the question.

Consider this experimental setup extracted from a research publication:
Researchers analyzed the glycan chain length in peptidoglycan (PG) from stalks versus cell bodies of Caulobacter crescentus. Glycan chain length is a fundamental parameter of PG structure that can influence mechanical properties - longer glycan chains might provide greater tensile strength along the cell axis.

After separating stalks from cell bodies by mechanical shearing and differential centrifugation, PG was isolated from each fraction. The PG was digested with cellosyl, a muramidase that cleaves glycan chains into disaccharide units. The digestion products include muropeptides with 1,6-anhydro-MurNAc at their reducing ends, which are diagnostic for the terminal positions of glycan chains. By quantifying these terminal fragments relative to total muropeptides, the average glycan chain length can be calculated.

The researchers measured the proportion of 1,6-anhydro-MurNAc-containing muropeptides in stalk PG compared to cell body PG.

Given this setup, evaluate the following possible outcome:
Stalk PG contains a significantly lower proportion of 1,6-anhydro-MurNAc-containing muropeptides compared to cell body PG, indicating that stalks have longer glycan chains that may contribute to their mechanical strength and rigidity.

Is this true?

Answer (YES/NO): NO